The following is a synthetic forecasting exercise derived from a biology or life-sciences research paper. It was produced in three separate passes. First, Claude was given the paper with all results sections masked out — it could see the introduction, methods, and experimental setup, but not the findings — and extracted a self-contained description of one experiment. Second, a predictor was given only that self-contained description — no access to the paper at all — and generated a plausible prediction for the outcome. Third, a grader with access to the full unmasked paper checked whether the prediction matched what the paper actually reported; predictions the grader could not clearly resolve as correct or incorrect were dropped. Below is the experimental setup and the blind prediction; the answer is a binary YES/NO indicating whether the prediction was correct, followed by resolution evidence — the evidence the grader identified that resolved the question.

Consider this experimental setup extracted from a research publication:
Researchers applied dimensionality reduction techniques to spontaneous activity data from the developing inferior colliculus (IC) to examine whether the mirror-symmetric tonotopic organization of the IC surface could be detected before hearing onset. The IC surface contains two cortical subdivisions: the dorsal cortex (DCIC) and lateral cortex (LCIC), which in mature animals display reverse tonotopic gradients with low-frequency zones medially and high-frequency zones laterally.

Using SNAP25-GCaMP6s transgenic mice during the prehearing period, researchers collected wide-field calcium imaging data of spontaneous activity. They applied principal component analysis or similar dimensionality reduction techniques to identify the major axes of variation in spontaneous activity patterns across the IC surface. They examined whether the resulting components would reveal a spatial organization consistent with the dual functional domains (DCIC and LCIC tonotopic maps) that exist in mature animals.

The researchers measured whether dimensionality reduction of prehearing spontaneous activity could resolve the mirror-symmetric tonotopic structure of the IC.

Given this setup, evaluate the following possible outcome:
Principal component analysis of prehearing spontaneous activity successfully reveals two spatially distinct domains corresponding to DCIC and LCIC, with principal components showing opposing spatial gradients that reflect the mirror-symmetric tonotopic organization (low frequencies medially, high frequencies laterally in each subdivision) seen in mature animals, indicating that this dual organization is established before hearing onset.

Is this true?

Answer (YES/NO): YES